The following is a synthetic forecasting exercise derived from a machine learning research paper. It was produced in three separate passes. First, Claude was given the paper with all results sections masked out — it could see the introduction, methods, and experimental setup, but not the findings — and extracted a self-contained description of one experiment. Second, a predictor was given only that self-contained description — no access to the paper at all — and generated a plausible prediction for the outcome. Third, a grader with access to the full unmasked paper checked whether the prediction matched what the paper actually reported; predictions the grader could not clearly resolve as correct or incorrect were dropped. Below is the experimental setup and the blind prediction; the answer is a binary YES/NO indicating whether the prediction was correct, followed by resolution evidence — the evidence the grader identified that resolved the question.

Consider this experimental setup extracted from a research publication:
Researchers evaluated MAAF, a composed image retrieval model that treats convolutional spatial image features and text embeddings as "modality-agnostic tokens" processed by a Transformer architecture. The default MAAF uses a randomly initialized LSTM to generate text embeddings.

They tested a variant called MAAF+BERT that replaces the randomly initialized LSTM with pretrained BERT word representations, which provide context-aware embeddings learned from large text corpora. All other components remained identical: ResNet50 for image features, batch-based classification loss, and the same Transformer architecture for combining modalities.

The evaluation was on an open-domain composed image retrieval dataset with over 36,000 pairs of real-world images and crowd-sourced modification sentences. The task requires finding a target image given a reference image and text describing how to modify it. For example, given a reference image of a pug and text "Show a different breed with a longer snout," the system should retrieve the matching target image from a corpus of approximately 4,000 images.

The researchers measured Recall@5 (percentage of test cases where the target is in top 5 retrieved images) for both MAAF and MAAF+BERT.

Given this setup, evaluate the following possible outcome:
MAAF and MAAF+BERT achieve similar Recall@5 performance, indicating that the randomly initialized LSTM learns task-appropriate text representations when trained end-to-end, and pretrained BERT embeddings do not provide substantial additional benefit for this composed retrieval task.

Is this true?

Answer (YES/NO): YES